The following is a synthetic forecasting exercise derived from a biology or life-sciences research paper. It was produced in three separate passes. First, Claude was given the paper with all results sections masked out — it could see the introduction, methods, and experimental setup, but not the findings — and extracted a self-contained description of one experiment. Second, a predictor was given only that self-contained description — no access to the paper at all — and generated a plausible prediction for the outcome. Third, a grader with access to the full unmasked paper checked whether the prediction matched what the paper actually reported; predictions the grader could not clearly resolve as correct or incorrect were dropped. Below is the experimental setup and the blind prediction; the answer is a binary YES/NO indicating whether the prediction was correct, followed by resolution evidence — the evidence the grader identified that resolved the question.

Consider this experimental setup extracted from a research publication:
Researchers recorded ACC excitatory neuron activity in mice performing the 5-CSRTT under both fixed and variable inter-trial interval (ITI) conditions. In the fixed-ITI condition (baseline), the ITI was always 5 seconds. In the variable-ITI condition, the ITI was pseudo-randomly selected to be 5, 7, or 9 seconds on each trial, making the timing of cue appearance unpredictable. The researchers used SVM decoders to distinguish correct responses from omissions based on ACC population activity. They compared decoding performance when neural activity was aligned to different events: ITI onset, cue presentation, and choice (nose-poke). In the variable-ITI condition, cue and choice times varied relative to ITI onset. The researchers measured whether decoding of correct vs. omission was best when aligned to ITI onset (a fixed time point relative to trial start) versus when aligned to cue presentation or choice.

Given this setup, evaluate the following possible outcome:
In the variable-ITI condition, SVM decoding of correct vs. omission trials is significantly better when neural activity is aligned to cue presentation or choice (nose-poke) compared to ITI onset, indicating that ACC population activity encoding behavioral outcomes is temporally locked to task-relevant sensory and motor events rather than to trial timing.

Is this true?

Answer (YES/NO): YES